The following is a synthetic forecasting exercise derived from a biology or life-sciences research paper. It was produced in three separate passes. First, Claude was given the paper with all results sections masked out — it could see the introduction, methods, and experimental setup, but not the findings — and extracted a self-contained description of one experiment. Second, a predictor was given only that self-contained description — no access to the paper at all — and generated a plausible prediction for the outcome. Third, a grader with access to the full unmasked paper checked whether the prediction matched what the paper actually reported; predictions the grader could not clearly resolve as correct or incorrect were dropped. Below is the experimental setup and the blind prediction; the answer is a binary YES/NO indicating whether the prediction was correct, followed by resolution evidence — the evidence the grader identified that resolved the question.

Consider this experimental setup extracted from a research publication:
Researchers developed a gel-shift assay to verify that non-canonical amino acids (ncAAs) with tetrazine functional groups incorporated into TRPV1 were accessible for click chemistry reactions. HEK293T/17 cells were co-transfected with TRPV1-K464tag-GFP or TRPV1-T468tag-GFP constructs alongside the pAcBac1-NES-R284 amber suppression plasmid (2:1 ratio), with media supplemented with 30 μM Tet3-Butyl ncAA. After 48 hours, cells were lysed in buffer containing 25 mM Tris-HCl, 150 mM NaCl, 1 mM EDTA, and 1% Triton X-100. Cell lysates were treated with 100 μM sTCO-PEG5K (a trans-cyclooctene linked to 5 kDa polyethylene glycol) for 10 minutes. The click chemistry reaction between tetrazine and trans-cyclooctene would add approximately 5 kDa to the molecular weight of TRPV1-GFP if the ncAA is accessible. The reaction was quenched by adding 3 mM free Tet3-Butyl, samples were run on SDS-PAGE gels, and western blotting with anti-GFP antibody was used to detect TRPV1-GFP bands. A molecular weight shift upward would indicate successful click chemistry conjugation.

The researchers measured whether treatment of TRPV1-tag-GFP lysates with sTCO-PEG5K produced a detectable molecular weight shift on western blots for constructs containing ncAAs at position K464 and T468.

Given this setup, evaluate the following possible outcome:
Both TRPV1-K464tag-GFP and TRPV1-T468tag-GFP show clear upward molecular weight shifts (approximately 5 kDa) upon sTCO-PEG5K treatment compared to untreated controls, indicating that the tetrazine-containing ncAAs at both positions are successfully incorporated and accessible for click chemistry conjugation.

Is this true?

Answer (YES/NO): YES